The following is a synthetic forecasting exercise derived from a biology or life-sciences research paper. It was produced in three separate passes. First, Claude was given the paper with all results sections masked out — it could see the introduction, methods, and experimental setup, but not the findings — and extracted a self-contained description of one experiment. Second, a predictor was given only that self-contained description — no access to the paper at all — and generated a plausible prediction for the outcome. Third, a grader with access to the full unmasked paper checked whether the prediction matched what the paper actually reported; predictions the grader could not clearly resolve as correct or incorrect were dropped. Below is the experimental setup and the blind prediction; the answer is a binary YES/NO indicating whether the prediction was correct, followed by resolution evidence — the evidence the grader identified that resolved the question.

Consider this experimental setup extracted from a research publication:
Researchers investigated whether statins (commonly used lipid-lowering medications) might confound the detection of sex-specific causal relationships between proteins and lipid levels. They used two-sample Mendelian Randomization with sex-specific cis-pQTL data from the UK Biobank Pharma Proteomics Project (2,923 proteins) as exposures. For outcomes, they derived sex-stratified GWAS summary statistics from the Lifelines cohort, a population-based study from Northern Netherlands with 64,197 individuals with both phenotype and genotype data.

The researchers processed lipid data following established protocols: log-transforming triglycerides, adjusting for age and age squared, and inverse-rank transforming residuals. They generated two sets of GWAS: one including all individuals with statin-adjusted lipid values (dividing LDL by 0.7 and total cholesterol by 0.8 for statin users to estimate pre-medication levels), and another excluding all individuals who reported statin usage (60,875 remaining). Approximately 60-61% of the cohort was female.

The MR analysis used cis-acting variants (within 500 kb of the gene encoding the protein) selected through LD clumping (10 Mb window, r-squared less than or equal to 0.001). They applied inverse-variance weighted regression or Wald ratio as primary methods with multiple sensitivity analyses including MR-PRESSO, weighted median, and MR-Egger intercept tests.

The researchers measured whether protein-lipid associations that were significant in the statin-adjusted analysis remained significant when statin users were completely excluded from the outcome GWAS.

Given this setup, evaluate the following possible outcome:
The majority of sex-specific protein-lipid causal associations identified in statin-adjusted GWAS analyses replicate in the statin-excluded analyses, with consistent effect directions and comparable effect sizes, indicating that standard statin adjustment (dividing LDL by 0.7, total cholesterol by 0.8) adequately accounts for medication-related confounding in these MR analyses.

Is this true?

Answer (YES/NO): YES